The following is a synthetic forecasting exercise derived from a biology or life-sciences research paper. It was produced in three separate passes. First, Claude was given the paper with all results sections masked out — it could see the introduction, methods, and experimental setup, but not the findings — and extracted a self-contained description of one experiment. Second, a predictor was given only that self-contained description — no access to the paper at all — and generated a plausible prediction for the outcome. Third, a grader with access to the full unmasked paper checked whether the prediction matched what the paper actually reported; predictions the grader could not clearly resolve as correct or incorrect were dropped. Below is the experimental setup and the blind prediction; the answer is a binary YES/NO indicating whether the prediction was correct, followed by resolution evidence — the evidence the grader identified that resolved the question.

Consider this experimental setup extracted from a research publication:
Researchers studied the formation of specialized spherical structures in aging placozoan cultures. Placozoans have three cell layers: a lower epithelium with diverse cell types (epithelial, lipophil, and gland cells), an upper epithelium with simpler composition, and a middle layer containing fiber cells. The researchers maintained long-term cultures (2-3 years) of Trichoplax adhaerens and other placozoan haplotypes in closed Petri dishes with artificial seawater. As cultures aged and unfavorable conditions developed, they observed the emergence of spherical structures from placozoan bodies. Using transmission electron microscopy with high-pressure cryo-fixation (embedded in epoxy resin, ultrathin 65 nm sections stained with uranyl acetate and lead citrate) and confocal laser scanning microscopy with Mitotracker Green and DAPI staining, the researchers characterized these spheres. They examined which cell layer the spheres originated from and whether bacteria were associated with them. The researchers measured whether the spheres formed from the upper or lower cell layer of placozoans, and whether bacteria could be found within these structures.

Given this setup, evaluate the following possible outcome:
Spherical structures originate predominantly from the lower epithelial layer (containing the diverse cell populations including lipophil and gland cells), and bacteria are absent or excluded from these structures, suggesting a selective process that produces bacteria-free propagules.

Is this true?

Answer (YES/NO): NO